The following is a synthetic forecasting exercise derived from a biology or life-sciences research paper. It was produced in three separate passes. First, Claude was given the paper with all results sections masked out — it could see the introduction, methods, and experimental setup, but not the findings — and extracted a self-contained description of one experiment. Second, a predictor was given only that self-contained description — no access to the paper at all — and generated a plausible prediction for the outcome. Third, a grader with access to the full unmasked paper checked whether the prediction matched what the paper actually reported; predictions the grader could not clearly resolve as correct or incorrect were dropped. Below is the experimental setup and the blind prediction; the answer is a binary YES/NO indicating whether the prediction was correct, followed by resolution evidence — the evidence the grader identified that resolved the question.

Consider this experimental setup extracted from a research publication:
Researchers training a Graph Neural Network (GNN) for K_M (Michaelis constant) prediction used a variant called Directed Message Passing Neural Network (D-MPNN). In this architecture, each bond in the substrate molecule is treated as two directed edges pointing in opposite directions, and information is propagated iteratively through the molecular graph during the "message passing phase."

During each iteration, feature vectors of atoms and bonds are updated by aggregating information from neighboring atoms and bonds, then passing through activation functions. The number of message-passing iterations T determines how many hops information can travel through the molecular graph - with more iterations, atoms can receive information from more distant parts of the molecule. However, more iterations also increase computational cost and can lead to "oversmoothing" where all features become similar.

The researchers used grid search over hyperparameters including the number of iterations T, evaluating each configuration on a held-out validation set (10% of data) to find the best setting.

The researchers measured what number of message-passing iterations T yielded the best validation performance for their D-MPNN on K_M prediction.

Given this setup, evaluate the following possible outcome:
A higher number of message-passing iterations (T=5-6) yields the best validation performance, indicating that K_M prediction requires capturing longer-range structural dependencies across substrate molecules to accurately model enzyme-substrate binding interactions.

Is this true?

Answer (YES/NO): NO